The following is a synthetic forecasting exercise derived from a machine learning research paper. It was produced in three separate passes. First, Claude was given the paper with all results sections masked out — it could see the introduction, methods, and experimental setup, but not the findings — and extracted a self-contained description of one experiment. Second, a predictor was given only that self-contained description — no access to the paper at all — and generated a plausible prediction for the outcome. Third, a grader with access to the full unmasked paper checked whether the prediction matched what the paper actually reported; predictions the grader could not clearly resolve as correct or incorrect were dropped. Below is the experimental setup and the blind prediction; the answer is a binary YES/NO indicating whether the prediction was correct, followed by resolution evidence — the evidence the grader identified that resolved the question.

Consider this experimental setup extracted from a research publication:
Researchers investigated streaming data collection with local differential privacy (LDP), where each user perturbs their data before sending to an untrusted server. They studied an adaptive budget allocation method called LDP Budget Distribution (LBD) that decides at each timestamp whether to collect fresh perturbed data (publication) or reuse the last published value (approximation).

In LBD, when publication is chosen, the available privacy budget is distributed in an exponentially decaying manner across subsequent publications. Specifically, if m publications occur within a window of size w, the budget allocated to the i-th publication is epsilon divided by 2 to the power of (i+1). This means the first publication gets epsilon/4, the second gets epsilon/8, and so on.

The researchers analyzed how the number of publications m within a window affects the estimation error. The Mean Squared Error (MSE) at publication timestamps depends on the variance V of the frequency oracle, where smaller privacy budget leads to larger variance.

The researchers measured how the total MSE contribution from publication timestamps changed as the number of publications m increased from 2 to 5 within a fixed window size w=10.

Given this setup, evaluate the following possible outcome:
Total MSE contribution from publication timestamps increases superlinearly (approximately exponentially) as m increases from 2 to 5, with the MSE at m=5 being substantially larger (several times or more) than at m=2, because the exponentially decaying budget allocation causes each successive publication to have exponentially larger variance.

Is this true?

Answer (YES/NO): YES